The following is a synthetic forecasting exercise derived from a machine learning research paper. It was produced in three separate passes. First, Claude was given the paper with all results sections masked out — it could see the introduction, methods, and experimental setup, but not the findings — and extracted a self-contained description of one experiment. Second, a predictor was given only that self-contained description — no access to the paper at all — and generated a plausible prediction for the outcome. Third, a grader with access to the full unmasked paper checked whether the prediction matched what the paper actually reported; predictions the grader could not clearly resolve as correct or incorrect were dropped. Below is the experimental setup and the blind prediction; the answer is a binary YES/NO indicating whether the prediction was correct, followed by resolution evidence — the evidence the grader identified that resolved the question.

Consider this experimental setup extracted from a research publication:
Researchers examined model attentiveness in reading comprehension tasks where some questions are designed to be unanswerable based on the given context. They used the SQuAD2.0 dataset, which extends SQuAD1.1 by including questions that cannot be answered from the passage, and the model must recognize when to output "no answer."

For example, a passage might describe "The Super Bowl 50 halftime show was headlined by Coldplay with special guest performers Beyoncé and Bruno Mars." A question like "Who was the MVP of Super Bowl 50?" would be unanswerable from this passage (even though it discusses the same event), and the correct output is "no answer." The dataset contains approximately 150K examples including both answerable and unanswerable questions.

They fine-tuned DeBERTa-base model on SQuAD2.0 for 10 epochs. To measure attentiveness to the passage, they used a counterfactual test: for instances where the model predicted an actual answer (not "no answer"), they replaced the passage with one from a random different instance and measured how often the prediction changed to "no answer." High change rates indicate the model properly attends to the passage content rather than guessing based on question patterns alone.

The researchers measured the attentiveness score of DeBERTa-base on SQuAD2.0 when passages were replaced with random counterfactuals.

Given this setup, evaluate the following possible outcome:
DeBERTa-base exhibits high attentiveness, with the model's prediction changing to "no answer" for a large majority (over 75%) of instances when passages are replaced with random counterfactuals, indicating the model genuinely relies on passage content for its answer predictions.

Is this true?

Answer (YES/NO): YES